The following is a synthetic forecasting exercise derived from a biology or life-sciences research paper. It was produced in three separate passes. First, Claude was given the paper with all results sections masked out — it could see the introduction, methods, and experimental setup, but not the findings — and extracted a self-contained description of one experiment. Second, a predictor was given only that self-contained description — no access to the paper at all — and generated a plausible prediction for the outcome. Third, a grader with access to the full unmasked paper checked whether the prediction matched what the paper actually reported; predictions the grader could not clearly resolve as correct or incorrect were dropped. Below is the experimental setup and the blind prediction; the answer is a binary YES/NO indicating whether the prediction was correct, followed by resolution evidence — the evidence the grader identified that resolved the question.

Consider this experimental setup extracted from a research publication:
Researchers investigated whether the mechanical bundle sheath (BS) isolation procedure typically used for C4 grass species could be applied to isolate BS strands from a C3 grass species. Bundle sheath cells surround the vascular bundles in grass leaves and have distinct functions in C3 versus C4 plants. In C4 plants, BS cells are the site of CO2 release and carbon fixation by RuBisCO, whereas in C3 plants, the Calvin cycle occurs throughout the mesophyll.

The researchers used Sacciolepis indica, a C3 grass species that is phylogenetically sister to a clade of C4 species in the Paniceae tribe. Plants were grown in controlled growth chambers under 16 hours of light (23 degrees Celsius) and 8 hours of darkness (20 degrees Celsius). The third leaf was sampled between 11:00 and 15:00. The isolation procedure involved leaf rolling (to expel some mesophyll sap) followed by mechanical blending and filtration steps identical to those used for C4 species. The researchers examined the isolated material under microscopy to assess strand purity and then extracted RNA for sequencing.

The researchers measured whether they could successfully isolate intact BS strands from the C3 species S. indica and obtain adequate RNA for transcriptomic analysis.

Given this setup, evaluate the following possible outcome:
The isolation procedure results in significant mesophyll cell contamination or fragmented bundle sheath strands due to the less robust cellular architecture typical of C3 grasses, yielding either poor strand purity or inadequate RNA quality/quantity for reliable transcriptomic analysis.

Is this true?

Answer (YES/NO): NO